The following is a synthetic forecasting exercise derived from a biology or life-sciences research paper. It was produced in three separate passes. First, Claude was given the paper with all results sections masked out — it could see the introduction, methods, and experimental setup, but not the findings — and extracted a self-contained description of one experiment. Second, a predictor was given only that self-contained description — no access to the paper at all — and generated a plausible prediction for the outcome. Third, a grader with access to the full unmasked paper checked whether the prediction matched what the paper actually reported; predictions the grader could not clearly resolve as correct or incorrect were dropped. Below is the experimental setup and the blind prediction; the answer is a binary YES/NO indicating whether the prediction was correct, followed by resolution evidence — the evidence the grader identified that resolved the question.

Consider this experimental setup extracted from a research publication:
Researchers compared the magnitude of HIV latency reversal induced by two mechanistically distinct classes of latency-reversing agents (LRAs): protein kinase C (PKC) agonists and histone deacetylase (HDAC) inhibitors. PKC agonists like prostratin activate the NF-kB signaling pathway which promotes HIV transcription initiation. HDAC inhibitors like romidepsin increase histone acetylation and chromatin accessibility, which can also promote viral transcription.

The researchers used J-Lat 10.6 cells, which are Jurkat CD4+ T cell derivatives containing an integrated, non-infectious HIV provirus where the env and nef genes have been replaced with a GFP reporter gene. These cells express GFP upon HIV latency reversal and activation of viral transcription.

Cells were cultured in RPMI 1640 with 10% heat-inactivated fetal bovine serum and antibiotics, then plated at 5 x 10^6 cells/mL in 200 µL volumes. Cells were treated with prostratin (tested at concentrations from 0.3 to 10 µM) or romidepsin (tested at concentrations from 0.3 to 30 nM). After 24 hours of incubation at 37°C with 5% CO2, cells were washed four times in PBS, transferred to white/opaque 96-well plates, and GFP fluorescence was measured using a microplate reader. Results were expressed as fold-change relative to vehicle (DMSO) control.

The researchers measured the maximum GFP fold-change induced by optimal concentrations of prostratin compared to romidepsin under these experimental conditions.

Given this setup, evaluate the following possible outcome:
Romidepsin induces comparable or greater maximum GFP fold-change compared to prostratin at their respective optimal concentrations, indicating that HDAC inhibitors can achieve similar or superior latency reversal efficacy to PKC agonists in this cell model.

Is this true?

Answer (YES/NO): NO